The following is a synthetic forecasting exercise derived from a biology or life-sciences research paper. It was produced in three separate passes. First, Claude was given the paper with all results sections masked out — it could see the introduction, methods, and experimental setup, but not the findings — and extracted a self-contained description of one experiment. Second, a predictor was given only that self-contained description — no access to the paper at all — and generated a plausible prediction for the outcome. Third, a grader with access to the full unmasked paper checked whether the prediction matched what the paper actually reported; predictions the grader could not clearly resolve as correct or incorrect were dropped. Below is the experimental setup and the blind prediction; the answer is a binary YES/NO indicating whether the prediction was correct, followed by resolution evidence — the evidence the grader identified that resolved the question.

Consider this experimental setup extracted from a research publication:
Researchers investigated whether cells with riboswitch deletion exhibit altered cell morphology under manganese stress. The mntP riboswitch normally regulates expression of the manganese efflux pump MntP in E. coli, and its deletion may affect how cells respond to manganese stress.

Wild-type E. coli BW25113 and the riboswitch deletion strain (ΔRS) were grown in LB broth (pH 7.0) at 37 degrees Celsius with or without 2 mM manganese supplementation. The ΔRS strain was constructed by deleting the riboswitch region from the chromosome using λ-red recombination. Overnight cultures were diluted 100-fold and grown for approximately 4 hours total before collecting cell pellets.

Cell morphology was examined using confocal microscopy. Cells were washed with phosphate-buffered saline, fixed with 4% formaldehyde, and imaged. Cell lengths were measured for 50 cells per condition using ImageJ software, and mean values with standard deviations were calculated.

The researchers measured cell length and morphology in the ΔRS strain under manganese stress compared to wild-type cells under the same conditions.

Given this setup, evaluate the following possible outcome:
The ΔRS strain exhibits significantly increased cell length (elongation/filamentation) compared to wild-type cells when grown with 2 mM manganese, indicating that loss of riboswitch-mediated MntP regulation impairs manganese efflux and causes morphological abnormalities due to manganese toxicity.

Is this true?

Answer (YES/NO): NO